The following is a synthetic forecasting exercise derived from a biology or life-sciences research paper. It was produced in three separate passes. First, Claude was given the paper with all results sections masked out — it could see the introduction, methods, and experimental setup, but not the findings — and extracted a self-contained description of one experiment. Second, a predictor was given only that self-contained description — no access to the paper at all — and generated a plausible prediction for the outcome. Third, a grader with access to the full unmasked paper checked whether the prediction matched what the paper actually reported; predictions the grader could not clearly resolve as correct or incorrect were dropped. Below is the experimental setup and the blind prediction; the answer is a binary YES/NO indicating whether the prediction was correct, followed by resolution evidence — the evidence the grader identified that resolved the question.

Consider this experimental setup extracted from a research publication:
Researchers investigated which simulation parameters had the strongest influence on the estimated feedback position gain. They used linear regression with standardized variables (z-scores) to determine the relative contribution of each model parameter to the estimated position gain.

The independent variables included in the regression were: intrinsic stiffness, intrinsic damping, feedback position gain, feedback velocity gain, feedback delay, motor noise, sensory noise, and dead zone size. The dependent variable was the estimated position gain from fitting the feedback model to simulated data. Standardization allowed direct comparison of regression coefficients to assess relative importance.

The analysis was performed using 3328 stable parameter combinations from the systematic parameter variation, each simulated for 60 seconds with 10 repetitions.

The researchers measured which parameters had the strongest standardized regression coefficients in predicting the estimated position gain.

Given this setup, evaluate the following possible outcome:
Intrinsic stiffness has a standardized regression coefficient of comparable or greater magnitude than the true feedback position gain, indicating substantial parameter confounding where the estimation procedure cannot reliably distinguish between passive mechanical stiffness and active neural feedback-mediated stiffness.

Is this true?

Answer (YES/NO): YES